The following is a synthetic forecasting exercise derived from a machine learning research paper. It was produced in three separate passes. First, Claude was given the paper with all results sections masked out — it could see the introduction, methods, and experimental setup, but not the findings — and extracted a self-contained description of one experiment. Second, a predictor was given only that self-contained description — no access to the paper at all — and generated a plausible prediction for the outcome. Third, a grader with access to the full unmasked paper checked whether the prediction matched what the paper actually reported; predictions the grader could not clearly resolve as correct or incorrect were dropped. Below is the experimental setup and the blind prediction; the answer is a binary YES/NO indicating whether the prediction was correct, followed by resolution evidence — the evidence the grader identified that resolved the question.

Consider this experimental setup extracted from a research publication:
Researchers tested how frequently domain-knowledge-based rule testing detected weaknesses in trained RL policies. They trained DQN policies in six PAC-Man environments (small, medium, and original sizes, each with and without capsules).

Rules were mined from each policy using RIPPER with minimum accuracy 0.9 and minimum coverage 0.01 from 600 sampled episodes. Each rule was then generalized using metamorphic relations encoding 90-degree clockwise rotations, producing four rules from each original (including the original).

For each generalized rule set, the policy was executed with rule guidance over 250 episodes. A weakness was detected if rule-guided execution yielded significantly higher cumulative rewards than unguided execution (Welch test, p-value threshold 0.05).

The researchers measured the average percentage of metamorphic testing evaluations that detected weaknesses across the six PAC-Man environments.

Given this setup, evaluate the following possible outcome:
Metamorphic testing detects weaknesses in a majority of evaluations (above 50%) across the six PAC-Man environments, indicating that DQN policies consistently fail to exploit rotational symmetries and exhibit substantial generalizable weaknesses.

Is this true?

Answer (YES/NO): NO